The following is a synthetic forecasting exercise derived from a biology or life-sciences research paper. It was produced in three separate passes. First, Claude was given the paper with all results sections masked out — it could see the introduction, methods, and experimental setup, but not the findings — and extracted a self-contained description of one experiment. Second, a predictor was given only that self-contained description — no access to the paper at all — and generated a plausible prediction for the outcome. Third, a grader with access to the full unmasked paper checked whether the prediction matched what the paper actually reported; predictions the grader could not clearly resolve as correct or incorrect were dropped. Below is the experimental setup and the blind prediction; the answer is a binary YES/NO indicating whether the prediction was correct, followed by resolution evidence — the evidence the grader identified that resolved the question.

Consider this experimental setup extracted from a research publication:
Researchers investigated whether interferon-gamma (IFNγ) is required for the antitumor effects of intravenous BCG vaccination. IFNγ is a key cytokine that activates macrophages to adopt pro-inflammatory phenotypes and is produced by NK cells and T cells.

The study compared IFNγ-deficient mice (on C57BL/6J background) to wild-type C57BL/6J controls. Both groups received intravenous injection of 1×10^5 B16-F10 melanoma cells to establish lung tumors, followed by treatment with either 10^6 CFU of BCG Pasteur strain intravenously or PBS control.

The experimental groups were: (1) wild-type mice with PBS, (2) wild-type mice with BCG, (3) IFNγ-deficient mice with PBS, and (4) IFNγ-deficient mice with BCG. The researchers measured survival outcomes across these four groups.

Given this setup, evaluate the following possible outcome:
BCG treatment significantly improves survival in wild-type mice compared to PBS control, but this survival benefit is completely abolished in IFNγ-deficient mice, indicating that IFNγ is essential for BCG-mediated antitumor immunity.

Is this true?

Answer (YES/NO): YES